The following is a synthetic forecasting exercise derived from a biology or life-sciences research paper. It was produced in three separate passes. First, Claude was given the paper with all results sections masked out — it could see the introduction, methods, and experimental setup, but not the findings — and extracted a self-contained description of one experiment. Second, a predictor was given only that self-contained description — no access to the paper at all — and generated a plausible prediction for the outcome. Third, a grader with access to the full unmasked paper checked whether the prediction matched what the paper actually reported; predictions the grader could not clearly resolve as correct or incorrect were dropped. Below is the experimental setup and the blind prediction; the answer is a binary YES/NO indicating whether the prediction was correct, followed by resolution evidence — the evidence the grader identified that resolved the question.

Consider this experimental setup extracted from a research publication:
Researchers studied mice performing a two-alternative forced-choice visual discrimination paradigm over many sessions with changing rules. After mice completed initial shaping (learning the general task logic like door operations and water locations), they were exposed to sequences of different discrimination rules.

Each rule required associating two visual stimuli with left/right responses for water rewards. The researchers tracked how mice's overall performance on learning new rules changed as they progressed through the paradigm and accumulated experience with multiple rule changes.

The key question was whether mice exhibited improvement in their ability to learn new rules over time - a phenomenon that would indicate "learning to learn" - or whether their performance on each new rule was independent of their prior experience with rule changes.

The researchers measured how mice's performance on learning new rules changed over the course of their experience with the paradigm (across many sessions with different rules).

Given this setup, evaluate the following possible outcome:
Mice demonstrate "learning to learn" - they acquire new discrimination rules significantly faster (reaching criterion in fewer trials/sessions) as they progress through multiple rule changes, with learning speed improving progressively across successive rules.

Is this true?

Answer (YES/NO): YES